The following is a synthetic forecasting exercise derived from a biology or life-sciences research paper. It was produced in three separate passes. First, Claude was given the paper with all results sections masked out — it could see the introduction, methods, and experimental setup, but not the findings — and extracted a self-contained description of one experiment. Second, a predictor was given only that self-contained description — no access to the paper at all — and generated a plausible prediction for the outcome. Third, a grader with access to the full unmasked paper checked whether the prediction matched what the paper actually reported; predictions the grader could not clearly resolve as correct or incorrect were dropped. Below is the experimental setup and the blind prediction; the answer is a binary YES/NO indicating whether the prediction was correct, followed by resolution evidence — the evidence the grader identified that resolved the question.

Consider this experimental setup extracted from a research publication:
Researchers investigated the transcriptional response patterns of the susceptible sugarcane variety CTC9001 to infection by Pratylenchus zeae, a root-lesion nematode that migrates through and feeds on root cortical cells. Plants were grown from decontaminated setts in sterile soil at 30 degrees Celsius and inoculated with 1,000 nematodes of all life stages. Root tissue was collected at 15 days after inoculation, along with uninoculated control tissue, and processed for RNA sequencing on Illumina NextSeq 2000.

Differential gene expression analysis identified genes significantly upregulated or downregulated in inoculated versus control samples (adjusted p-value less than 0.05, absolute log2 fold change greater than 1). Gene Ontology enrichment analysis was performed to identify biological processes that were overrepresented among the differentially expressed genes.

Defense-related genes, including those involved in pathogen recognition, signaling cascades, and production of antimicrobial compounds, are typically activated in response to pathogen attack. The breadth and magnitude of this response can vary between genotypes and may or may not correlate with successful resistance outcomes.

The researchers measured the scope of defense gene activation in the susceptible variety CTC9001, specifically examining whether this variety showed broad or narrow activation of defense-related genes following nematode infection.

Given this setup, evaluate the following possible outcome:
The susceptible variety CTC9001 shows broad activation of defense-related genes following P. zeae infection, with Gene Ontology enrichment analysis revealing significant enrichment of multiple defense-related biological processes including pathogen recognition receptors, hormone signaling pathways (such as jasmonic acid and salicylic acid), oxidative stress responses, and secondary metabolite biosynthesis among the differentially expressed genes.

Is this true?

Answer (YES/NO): NO